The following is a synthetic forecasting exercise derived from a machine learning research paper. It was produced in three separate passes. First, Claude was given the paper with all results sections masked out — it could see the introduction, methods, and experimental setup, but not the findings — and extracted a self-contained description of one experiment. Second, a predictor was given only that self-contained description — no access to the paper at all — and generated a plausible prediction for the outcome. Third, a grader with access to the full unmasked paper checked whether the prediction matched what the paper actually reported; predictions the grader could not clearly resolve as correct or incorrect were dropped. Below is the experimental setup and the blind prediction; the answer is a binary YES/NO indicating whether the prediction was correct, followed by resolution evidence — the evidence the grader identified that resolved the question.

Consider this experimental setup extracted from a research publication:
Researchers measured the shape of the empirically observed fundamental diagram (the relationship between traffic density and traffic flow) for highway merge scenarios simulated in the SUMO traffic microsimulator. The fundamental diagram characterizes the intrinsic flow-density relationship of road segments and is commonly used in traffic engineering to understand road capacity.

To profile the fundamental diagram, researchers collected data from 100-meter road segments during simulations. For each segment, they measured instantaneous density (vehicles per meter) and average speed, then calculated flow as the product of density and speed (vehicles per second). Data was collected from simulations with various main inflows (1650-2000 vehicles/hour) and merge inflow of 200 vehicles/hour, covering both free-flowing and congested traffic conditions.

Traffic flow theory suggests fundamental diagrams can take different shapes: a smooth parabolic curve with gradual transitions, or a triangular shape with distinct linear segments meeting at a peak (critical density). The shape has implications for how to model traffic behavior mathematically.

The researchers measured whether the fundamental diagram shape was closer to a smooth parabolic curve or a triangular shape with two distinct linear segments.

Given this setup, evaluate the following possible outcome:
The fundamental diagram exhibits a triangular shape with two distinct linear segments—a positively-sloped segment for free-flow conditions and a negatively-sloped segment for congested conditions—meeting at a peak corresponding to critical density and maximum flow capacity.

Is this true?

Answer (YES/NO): YES